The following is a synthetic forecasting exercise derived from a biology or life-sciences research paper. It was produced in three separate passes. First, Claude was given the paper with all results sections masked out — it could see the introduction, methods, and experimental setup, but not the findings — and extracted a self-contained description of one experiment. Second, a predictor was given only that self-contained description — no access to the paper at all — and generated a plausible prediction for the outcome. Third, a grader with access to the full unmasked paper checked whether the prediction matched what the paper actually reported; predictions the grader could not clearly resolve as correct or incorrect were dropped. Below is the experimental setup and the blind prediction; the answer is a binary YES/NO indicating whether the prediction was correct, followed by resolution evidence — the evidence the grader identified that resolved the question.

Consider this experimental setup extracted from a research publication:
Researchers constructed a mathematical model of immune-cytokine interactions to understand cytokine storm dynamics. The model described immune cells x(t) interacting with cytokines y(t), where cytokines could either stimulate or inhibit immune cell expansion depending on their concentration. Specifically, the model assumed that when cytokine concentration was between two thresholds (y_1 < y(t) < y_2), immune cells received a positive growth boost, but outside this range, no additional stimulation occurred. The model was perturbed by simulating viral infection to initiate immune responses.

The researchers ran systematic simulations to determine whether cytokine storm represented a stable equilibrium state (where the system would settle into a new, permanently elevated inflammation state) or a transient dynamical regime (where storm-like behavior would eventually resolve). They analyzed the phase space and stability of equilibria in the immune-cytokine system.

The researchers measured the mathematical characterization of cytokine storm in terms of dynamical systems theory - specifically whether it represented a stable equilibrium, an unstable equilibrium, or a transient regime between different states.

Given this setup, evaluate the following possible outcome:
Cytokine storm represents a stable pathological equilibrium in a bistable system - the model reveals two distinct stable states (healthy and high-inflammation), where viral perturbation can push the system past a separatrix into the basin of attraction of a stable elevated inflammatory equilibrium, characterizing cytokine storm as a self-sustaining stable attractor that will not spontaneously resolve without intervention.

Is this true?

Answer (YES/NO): NO